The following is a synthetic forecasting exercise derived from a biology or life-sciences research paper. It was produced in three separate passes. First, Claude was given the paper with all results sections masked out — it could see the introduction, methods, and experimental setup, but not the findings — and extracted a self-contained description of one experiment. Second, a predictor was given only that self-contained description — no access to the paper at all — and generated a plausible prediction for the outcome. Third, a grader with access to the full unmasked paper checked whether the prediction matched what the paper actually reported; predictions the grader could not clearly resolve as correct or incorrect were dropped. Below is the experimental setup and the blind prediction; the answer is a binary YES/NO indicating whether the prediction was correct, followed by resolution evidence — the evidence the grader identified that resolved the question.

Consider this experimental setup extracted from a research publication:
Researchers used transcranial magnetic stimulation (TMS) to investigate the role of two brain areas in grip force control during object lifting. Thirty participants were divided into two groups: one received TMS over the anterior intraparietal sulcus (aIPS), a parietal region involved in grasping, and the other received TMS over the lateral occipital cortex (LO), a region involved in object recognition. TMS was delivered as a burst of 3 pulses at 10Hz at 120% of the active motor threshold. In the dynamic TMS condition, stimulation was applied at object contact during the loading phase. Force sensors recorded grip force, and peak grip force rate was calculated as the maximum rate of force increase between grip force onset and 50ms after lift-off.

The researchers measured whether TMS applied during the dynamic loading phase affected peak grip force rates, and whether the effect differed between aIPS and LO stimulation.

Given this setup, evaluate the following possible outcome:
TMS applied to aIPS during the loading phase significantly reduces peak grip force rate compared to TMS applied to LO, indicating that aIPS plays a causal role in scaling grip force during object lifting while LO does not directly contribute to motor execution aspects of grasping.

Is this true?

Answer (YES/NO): NO